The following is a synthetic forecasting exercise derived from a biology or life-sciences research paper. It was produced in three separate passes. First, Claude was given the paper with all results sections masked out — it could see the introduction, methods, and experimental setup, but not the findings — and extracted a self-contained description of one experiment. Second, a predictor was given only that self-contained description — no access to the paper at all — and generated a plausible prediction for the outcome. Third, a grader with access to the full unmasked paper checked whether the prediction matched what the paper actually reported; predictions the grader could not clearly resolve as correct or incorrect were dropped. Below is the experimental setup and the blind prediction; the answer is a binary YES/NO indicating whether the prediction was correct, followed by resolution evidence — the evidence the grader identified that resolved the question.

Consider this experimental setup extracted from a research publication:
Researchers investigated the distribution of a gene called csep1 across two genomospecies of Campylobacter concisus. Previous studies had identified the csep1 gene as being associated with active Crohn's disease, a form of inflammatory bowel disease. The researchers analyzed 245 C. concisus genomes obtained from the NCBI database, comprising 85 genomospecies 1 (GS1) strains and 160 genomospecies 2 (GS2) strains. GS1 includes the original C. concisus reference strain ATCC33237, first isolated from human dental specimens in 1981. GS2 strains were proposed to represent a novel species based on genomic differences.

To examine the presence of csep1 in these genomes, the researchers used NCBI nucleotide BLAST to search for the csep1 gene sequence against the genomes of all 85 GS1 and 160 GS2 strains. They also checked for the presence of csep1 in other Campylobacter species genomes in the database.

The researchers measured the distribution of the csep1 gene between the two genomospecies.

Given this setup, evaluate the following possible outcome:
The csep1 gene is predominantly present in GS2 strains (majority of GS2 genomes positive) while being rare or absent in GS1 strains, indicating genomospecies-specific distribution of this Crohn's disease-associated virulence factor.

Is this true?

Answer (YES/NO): NO